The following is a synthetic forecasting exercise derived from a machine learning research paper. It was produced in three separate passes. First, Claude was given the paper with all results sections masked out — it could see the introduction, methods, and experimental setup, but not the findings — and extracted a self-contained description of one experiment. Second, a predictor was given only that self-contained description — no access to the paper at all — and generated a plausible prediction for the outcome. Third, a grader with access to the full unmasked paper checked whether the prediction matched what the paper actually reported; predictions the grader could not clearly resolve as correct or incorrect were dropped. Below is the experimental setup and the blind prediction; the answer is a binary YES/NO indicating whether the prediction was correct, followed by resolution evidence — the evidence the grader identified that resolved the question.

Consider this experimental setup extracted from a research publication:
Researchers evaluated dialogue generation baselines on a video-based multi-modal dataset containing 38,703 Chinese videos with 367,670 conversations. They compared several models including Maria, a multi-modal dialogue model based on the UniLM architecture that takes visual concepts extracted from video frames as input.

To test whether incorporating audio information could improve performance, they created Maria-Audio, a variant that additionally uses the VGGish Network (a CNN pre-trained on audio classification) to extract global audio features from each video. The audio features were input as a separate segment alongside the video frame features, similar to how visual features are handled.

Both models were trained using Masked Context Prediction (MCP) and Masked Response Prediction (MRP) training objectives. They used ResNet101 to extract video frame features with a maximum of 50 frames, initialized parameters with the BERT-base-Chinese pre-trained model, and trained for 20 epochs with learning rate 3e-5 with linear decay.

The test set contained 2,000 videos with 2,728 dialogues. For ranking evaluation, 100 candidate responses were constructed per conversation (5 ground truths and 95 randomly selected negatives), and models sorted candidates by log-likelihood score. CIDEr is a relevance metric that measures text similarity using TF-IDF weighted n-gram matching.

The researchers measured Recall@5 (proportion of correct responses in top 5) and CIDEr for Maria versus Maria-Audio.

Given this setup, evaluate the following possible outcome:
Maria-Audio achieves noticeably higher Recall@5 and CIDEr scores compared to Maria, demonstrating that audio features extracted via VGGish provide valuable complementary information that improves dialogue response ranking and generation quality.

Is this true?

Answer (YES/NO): NO